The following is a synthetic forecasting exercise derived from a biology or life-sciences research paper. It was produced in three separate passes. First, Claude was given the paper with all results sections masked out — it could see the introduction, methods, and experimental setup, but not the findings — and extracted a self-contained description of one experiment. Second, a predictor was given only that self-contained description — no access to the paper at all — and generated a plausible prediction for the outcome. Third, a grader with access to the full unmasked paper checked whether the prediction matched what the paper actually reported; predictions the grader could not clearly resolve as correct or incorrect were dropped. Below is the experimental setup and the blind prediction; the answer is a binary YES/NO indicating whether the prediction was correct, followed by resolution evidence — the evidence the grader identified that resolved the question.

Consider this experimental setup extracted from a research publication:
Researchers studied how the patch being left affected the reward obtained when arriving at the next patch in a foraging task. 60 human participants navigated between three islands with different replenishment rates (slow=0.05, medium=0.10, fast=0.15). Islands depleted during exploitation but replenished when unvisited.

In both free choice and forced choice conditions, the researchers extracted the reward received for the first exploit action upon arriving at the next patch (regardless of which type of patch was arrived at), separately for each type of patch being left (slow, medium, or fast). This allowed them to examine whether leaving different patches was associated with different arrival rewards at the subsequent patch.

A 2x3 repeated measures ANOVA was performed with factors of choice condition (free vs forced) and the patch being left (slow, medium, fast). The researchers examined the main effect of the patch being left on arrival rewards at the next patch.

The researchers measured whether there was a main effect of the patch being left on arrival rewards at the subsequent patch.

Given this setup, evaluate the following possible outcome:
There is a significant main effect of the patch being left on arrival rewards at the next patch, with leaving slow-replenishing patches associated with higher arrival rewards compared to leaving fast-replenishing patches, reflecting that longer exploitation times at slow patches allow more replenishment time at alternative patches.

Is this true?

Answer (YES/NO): NO